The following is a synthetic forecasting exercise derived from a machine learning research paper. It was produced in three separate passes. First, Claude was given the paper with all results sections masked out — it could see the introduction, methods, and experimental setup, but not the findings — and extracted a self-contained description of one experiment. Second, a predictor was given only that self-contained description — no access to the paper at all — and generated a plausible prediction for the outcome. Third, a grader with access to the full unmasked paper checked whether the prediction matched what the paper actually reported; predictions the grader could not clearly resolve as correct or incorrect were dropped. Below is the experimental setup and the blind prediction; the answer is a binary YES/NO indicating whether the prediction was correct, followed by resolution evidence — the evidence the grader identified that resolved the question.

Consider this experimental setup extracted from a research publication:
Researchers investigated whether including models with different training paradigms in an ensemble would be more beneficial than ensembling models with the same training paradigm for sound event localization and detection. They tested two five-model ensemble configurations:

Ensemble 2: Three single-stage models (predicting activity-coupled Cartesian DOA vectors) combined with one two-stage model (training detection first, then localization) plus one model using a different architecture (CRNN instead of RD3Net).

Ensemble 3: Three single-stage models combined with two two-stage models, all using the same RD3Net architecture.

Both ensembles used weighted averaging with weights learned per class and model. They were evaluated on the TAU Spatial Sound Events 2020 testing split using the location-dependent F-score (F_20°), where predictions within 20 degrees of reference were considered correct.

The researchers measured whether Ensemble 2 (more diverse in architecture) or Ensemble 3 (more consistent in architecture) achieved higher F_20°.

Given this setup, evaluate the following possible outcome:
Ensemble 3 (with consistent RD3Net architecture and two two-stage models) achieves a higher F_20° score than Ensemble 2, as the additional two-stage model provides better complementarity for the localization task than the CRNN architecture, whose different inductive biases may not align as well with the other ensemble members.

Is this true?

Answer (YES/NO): YES